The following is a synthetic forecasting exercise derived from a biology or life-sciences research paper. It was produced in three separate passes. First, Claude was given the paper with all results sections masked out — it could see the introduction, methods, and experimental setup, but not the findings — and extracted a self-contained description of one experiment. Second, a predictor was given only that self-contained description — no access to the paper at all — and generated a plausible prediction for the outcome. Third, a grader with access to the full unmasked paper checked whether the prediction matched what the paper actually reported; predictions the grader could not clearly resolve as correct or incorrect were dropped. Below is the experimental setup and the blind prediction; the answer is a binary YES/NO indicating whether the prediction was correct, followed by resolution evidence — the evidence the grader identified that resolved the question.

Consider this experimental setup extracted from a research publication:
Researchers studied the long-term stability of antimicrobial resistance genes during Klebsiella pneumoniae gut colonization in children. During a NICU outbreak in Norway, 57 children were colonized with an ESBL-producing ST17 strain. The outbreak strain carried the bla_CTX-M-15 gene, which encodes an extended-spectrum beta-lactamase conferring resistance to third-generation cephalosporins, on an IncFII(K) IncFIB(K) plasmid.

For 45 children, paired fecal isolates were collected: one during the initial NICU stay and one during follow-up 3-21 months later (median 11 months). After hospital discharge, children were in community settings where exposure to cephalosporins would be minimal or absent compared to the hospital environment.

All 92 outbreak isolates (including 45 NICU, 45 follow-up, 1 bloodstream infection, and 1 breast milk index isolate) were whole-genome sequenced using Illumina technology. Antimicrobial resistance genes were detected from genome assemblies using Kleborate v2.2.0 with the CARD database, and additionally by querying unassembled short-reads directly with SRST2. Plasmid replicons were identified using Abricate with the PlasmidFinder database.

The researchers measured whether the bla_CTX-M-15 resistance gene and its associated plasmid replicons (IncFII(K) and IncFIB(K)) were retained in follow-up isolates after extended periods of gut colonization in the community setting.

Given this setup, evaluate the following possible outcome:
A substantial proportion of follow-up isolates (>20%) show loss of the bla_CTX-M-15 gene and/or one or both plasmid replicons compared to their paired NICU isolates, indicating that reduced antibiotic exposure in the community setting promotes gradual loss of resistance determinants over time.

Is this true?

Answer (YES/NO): NO